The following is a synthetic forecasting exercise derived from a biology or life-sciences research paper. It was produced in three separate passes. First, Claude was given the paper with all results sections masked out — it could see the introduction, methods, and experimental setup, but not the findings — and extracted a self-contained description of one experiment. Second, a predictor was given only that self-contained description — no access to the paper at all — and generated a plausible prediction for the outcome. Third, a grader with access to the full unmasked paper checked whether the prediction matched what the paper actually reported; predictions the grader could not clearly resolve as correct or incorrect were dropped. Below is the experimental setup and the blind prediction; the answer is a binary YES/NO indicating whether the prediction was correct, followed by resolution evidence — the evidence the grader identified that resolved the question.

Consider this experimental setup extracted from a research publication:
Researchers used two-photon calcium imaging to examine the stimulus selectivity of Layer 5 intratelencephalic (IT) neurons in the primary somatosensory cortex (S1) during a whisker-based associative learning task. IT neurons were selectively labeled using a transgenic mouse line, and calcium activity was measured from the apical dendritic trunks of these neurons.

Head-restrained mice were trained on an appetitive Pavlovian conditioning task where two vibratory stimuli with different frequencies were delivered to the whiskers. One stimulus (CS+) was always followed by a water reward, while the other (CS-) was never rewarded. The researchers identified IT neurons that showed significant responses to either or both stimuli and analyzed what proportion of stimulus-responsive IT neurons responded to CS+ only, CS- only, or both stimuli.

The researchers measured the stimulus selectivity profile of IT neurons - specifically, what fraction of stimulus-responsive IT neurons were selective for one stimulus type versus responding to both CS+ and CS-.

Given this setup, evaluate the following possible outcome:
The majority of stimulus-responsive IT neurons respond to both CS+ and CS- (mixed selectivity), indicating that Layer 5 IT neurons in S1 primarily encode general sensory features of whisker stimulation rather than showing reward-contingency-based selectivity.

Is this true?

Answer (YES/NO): YES